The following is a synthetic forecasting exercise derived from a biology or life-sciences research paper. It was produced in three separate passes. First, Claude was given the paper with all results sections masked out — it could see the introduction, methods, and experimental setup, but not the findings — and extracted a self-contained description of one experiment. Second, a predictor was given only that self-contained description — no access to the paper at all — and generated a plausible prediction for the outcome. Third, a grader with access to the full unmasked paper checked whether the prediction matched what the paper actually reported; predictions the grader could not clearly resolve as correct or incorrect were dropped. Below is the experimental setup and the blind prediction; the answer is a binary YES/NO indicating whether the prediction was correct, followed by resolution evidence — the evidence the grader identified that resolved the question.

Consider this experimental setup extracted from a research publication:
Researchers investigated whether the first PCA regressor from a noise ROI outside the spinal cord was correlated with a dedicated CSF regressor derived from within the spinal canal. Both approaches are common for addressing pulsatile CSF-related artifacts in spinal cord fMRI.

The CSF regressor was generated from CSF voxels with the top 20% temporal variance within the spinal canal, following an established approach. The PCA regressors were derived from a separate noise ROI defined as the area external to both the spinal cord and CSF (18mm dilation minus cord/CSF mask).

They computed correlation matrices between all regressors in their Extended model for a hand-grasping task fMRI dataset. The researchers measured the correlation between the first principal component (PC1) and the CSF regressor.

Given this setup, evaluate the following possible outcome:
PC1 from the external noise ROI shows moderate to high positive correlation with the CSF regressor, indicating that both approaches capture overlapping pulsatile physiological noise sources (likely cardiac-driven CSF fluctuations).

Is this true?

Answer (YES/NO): YES